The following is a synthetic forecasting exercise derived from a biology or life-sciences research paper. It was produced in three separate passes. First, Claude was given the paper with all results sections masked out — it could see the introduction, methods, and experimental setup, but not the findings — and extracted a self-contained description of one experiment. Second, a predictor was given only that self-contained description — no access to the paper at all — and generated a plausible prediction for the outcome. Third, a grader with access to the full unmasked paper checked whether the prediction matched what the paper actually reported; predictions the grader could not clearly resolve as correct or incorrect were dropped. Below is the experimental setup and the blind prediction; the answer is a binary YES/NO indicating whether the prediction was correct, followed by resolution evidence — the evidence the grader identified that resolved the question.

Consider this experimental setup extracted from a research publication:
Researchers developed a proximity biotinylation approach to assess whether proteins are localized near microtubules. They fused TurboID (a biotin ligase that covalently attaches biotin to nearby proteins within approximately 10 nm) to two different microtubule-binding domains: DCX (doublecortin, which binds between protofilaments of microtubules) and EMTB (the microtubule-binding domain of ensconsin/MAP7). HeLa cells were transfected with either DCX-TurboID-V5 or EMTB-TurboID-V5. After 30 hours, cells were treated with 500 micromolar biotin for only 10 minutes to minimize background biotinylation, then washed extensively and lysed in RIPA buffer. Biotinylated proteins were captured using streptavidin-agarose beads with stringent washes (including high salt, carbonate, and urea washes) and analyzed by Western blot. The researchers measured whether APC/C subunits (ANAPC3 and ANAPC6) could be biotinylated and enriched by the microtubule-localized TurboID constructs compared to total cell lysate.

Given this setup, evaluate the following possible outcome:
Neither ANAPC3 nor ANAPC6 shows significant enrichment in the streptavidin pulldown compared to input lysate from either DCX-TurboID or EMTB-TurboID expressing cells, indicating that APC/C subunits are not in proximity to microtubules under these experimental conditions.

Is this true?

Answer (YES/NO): NO